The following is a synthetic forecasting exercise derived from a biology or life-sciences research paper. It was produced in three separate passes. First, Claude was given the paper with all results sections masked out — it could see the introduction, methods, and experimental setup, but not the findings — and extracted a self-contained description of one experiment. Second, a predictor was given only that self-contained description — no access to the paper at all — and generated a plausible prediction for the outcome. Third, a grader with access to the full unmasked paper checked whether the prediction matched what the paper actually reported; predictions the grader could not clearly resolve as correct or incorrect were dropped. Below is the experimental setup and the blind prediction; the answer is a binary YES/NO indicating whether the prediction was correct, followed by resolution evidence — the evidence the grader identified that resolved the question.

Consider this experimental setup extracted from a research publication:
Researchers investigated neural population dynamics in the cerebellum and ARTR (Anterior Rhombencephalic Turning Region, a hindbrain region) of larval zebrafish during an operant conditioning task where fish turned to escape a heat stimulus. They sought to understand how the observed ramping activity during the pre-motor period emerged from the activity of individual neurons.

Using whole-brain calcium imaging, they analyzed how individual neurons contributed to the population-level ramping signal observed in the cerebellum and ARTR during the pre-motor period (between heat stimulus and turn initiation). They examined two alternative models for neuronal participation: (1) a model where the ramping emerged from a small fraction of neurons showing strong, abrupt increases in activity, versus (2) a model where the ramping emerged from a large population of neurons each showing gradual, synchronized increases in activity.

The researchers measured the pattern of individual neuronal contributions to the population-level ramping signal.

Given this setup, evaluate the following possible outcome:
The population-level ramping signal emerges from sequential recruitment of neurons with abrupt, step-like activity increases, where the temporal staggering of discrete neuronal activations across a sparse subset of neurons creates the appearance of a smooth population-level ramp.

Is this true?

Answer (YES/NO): NO